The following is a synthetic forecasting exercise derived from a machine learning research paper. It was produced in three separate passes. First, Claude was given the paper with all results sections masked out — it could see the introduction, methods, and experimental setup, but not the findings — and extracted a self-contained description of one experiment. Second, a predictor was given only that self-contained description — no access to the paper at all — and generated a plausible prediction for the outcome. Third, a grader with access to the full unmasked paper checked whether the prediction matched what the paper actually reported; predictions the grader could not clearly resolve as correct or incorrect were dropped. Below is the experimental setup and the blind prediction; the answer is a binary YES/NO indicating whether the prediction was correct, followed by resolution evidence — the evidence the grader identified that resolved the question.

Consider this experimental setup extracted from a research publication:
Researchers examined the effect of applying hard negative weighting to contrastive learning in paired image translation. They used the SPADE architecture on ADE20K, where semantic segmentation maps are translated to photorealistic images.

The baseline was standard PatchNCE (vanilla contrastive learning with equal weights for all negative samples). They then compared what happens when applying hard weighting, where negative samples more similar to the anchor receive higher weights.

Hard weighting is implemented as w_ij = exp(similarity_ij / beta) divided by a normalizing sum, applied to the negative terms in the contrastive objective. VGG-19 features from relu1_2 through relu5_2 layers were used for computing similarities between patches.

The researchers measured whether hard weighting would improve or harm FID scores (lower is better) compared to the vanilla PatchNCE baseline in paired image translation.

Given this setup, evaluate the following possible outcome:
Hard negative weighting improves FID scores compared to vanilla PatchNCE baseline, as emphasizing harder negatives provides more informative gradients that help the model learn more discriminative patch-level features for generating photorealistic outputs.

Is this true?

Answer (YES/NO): NO